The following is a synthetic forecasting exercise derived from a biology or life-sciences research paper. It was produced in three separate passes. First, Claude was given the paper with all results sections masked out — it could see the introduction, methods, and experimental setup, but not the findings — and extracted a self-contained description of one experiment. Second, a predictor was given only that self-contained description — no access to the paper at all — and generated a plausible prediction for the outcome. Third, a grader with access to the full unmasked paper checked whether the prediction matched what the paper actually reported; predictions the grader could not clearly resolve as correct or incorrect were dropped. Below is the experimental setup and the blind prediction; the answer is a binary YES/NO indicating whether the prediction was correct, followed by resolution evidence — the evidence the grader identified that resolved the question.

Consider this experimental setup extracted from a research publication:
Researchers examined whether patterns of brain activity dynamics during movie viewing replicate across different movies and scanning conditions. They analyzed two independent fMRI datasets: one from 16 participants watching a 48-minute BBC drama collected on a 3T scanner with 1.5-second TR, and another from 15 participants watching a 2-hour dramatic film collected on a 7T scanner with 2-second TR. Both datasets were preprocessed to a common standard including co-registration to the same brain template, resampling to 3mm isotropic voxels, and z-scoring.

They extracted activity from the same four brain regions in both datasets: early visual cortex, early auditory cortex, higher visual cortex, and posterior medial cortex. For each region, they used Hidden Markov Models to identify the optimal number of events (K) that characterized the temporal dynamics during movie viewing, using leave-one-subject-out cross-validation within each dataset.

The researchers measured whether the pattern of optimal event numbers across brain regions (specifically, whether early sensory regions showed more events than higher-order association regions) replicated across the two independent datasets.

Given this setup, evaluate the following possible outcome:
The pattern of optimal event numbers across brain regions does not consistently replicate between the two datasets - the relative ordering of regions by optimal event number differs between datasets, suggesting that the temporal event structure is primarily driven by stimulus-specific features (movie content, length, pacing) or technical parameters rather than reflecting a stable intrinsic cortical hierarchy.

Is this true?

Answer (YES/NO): NO